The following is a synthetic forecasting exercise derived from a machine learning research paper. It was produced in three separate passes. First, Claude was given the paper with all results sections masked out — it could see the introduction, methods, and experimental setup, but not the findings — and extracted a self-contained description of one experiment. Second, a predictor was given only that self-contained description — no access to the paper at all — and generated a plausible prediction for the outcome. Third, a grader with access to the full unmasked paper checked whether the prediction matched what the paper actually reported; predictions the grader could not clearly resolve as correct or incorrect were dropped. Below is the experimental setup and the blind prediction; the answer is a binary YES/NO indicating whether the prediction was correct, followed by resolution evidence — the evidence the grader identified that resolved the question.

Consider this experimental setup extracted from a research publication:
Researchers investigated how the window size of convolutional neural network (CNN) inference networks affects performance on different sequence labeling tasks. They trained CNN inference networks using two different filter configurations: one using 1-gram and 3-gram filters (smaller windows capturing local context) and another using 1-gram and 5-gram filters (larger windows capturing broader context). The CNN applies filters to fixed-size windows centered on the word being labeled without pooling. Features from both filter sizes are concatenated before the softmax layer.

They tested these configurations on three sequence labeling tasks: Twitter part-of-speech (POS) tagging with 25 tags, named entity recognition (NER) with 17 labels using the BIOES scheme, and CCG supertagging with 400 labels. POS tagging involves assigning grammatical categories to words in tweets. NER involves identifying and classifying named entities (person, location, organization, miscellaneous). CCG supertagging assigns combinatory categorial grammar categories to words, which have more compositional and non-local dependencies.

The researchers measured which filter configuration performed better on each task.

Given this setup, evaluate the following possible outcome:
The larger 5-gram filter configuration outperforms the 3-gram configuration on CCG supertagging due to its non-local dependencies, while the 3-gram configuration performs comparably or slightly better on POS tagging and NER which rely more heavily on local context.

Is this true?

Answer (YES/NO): NO